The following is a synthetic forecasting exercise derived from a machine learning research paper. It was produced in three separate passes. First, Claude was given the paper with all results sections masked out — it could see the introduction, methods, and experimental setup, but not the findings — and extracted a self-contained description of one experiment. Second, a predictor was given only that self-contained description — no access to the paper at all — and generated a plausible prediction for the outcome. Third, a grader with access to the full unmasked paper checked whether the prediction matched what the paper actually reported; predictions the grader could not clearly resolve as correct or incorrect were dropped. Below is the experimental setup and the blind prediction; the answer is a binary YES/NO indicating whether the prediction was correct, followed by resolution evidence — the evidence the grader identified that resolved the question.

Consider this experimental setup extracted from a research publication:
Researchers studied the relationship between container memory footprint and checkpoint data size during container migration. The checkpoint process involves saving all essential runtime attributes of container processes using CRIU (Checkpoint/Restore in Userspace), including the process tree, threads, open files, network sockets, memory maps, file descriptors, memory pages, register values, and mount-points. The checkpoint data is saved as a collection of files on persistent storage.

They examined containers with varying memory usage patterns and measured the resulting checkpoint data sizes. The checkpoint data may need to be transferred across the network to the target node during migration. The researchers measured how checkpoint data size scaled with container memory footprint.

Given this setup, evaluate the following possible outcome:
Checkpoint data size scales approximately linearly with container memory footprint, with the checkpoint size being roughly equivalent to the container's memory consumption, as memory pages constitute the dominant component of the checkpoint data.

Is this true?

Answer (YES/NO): NO